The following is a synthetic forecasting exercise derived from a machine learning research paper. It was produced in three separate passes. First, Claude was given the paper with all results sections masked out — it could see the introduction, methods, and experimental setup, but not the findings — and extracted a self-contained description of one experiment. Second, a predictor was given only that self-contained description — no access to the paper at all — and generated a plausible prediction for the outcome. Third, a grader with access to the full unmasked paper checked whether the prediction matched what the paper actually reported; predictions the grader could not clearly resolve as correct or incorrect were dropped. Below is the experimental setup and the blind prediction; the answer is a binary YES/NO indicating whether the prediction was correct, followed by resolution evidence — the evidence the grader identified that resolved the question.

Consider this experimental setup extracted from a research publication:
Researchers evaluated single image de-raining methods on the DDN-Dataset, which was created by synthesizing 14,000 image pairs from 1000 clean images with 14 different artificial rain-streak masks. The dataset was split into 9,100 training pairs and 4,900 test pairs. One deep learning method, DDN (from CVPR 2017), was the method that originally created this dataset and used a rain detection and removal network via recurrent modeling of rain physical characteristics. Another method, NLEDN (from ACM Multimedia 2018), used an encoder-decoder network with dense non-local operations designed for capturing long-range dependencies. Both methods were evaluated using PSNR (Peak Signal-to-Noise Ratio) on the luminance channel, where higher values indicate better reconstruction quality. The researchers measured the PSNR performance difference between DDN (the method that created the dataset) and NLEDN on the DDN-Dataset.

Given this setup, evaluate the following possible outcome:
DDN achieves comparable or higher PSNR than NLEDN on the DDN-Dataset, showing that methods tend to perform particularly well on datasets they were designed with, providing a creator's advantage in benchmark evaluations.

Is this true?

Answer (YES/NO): NO